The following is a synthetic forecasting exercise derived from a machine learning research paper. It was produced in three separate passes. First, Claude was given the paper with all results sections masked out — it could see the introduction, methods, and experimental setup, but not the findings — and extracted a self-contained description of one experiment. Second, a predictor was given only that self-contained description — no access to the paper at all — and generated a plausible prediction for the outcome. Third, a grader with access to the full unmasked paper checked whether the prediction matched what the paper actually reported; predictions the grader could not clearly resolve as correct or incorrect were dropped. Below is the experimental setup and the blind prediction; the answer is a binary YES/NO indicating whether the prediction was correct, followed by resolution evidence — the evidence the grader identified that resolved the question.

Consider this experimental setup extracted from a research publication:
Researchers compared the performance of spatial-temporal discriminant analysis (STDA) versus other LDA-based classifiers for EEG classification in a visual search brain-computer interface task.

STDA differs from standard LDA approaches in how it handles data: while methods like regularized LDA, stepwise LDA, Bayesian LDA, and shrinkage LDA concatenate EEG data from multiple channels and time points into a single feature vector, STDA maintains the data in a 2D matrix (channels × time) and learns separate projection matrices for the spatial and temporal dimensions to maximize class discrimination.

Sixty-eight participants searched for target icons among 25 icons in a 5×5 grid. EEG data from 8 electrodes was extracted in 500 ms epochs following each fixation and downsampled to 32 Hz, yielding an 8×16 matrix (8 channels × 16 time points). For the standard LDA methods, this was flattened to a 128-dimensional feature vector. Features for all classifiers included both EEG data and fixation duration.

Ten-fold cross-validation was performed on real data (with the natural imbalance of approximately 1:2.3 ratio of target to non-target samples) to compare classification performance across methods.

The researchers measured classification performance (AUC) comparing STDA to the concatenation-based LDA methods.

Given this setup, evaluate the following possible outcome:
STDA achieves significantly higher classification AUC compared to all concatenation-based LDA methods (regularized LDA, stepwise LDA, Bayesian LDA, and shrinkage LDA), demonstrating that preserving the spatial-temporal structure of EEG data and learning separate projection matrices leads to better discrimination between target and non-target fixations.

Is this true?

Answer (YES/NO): NO